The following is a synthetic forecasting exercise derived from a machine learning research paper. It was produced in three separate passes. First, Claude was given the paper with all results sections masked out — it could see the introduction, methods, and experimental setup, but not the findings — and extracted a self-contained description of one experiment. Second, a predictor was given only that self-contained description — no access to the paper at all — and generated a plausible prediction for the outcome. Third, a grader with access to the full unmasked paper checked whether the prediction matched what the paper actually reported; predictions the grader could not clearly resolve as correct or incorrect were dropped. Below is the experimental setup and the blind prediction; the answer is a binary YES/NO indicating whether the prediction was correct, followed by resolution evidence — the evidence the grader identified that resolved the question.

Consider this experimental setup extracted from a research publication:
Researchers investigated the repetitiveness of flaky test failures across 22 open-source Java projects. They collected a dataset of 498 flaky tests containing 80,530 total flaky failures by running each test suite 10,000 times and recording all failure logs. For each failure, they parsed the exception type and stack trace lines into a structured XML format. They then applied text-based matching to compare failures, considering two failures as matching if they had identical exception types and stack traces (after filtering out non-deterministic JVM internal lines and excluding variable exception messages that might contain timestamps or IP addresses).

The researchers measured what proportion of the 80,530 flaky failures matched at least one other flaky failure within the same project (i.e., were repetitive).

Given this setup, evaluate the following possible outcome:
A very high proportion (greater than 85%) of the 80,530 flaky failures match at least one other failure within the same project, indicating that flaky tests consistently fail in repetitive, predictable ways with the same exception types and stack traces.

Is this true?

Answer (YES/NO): YES